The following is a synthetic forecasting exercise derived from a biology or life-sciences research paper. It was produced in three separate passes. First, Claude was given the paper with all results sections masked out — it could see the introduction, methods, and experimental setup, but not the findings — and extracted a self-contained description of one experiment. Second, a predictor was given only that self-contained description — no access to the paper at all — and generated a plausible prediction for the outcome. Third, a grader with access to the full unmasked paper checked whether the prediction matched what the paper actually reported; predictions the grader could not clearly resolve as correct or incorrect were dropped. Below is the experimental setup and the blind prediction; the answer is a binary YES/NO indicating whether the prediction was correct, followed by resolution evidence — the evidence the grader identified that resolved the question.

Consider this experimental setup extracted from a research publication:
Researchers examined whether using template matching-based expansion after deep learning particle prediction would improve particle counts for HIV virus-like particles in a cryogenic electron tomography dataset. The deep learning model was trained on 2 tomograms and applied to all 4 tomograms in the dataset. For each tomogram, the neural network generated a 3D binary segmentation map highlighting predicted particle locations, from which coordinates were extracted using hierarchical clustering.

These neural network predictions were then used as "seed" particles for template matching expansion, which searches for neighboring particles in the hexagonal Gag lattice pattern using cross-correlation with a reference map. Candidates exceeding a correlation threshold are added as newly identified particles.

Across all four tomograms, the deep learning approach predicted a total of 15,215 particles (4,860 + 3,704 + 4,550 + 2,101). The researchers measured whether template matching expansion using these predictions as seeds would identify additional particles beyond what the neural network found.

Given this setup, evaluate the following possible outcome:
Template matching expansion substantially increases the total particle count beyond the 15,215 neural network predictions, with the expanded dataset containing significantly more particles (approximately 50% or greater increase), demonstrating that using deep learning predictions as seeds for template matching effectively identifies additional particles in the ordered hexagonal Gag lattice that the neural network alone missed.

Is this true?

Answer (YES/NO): NO